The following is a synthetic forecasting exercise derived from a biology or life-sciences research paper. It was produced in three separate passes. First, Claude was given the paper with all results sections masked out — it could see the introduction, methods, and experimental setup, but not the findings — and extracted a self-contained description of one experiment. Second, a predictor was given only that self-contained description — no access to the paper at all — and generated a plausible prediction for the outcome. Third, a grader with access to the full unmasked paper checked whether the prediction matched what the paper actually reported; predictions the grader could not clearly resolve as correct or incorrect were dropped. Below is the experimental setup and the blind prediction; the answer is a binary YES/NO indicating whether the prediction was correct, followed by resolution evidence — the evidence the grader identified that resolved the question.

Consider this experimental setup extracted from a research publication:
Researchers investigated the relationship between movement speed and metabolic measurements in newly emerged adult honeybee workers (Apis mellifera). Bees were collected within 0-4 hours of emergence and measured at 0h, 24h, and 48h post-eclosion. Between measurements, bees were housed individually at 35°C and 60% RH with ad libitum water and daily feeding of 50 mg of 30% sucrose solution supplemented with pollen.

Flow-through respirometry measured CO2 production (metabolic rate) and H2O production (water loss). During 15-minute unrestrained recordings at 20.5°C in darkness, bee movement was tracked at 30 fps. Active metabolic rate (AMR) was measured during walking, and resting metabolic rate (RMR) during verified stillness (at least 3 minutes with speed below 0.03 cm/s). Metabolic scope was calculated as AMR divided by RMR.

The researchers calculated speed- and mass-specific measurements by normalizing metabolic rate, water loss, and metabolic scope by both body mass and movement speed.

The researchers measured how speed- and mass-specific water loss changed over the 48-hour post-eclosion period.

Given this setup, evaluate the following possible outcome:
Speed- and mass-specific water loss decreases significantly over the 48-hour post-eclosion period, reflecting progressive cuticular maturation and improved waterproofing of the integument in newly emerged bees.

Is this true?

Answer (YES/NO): NO